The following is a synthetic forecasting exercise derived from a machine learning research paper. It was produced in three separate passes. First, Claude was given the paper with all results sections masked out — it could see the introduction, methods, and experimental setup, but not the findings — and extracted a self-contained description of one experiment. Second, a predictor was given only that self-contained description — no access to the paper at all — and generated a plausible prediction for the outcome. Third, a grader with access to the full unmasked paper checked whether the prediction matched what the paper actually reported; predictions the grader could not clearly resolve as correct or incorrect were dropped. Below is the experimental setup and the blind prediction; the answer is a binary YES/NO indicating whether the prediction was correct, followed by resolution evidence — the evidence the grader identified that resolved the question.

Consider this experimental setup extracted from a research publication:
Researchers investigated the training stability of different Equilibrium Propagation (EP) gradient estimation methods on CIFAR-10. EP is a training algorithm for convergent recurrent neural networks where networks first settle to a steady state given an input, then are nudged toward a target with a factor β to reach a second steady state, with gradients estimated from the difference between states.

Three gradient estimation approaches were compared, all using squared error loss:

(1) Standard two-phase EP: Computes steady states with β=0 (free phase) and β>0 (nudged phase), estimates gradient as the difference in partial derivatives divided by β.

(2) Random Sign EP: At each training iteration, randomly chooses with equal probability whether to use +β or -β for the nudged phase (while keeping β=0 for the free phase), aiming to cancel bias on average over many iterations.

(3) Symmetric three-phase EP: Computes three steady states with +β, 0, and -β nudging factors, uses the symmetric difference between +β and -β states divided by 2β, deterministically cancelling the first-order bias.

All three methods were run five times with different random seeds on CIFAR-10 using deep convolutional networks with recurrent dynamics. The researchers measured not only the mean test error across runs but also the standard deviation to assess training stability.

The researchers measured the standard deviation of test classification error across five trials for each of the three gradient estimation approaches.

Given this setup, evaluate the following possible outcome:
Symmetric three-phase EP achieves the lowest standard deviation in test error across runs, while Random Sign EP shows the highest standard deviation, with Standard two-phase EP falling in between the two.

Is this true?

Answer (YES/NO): YES